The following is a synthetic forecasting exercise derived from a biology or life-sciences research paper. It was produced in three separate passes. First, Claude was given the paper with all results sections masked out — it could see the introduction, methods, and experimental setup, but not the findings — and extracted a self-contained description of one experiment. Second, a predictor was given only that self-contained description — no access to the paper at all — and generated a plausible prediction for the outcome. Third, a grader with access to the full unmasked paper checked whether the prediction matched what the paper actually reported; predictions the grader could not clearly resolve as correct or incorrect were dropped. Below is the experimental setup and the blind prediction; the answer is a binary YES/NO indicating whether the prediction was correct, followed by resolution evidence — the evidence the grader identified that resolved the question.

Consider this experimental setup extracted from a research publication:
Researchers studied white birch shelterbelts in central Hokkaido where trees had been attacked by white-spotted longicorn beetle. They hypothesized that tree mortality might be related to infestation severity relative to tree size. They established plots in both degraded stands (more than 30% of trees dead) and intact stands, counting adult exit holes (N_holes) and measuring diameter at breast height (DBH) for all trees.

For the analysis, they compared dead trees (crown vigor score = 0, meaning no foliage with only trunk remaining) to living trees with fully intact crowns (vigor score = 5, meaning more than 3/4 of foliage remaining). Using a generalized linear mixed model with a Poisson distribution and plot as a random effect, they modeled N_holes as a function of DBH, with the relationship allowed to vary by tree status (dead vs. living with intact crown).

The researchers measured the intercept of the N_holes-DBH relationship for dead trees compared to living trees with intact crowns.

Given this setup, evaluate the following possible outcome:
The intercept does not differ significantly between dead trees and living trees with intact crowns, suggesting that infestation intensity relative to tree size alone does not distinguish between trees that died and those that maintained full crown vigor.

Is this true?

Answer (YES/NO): NO